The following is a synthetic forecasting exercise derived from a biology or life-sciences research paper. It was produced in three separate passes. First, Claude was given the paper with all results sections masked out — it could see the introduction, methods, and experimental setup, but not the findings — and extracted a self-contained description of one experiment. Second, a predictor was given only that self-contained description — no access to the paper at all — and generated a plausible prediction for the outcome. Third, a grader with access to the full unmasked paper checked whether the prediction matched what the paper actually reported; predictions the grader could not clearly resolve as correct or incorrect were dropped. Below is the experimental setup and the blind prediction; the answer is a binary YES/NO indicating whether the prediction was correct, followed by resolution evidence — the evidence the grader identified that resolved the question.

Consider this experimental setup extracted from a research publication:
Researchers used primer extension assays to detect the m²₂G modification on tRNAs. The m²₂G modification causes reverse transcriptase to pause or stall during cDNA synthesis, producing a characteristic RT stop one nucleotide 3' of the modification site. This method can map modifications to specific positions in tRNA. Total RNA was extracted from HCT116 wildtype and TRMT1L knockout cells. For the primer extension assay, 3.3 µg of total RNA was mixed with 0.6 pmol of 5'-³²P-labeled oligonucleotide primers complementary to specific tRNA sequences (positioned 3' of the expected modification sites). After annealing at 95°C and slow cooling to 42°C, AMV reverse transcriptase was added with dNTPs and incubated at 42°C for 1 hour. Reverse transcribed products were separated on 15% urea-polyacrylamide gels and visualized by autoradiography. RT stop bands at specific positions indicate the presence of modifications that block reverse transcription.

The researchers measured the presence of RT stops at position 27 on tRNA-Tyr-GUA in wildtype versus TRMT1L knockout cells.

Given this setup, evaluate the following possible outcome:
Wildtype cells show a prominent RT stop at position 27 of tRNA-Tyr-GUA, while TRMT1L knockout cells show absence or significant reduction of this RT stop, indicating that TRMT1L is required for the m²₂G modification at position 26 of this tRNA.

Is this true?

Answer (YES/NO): NO